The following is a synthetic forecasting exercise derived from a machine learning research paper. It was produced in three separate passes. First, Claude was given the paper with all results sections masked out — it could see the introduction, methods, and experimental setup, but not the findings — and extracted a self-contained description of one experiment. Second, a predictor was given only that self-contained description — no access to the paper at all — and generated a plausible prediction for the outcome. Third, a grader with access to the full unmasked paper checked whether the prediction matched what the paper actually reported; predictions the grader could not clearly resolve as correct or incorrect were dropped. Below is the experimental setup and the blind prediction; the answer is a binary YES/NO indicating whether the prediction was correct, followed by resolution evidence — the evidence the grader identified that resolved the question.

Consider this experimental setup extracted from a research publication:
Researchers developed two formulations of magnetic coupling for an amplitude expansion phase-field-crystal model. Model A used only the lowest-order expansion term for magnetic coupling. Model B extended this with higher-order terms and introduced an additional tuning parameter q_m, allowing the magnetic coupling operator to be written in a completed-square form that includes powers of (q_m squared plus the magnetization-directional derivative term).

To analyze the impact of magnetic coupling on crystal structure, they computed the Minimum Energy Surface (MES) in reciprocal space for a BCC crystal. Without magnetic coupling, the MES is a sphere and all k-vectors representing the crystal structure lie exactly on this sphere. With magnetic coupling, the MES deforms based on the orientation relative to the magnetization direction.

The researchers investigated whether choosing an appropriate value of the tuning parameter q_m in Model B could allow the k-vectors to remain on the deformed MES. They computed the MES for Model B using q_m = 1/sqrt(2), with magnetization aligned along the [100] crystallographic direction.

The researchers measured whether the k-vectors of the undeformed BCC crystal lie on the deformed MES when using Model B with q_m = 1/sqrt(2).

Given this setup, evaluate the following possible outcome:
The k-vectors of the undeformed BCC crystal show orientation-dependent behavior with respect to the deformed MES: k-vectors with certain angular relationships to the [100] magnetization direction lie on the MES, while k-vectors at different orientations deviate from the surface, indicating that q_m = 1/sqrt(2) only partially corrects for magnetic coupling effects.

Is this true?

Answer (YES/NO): NO